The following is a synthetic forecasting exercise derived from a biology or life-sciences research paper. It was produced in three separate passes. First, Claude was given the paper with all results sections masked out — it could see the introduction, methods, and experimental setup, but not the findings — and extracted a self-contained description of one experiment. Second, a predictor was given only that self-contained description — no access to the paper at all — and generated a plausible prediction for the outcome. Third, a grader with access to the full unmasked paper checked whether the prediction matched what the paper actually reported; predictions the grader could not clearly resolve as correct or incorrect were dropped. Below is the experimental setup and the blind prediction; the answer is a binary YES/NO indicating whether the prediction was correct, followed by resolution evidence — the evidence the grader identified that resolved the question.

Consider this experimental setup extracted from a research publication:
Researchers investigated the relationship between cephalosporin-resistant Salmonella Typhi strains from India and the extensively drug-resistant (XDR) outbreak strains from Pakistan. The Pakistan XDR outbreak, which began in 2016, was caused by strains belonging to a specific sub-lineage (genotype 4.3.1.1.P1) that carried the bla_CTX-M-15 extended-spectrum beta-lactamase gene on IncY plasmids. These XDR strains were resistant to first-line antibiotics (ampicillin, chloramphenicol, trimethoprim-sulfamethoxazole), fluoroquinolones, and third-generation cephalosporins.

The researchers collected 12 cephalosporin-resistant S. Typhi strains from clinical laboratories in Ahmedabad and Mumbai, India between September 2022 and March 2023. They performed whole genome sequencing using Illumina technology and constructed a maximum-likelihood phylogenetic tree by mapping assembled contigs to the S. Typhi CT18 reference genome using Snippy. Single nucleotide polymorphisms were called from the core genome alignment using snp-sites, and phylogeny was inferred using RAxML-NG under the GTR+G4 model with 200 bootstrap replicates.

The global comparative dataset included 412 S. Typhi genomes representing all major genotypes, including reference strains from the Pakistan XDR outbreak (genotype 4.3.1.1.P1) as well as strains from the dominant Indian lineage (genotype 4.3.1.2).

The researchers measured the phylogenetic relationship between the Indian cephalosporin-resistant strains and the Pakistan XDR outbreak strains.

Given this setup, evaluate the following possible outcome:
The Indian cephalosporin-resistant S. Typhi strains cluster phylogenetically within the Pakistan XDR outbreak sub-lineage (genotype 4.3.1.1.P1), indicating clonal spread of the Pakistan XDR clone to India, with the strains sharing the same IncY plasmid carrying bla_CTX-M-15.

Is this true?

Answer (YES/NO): NO